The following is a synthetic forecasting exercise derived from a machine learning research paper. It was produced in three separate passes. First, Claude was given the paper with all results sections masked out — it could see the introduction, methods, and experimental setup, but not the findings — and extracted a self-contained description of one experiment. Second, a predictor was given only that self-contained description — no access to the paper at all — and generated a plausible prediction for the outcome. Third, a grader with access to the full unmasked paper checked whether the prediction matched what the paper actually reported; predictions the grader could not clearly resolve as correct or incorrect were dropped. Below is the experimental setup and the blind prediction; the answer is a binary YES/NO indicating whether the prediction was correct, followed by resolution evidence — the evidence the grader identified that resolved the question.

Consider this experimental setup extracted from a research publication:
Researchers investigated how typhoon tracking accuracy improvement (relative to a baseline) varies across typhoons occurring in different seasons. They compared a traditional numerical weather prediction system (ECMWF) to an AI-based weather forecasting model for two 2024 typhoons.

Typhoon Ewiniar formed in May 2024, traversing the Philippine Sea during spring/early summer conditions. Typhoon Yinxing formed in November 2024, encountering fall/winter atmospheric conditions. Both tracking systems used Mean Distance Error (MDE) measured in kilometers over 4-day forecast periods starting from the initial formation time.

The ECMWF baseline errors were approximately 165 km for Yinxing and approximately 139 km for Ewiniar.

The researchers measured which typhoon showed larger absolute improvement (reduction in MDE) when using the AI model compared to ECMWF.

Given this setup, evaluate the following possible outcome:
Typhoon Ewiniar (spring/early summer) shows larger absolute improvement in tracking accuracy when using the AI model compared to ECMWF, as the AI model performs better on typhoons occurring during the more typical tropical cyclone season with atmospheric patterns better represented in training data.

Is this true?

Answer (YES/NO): NO